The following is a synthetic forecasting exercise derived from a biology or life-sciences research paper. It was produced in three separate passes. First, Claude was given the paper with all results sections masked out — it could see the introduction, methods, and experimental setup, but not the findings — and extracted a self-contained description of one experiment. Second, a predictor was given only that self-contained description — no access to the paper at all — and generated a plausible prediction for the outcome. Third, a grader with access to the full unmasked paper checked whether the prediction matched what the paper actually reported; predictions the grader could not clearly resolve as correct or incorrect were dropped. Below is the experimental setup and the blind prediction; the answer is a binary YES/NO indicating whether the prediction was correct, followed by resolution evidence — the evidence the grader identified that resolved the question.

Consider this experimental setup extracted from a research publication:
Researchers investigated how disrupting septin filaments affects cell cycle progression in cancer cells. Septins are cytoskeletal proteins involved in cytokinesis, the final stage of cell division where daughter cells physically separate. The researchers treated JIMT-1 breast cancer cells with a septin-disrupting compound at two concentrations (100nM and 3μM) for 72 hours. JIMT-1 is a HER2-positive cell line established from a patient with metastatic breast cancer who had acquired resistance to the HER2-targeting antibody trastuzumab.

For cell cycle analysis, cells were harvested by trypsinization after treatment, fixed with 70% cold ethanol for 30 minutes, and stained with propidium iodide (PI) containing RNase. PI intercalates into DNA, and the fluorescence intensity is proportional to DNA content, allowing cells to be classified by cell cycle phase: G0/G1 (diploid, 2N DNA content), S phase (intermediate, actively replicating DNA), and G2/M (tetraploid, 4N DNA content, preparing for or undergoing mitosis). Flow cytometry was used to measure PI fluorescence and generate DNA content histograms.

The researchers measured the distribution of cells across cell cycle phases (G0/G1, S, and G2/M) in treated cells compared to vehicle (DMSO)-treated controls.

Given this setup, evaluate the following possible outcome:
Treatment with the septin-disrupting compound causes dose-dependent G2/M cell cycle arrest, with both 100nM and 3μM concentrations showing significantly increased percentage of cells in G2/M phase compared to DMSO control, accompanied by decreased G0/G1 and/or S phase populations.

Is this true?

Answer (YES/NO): NO